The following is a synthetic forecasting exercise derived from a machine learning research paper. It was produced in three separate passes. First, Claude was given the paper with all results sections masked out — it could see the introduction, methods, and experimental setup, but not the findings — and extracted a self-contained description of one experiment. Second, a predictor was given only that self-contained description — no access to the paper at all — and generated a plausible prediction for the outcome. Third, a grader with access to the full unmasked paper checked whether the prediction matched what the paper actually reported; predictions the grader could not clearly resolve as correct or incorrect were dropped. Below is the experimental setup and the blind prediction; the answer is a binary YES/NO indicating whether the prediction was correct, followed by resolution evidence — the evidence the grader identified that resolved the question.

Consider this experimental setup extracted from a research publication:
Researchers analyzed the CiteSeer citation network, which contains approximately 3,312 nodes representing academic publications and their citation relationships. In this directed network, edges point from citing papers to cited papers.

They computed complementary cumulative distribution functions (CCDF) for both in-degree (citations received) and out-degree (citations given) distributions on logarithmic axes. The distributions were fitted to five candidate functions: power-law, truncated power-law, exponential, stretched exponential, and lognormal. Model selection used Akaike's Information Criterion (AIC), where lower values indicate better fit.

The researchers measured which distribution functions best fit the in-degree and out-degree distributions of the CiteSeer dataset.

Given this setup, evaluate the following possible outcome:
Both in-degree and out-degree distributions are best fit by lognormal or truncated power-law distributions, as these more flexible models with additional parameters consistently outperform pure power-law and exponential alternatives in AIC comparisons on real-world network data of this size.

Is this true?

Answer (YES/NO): NO